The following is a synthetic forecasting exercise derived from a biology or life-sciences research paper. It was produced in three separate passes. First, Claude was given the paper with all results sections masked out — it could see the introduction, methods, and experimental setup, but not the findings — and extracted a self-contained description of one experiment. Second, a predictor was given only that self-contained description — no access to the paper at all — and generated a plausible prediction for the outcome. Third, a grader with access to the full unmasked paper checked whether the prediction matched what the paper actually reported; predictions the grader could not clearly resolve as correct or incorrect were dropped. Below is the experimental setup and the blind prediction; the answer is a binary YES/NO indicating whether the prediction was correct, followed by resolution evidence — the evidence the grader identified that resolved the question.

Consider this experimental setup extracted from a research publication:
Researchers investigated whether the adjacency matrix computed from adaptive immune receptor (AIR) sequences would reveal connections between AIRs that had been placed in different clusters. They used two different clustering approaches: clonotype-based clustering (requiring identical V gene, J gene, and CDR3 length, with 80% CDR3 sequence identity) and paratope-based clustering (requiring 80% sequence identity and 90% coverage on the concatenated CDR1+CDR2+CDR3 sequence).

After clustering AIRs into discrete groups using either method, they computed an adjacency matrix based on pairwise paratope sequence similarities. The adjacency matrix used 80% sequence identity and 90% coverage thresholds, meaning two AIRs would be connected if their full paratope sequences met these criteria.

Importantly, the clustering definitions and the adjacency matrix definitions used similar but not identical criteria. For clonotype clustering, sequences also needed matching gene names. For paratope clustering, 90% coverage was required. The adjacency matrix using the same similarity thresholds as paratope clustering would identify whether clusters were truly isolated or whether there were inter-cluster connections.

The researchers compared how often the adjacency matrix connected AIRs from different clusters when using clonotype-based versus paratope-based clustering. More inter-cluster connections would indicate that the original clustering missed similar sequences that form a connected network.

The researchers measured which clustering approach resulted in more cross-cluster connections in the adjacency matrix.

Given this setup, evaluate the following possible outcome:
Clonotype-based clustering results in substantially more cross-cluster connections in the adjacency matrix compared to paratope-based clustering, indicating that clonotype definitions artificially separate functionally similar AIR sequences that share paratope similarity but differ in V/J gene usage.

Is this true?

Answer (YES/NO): YES